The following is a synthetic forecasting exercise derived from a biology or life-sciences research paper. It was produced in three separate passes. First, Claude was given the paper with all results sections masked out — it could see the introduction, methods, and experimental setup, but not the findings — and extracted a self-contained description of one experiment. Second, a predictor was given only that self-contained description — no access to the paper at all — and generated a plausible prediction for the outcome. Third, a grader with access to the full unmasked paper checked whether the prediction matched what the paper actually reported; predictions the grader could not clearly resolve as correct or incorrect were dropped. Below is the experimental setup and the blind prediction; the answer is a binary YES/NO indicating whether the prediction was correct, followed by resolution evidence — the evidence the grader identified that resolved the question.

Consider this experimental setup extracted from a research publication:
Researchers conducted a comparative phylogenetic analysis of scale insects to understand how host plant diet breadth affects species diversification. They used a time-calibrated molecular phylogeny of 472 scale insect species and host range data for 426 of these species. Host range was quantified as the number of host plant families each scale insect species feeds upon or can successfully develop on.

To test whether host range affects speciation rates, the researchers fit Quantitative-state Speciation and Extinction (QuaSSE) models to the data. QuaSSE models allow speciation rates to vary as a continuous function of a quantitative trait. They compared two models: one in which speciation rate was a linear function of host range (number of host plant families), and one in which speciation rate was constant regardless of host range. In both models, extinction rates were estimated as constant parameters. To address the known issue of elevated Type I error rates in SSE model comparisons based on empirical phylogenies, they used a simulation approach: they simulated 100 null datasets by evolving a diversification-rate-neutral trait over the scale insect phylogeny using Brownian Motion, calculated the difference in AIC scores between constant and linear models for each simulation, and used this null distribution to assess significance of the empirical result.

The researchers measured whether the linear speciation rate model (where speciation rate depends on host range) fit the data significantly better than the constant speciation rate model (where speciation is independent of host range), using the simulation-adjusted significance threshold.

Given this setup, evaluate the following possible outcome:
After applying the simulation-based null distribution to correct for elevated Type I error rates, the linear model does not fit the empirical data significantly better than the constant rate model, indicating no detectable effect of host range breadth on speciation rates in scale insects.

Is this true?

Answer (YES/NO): NO